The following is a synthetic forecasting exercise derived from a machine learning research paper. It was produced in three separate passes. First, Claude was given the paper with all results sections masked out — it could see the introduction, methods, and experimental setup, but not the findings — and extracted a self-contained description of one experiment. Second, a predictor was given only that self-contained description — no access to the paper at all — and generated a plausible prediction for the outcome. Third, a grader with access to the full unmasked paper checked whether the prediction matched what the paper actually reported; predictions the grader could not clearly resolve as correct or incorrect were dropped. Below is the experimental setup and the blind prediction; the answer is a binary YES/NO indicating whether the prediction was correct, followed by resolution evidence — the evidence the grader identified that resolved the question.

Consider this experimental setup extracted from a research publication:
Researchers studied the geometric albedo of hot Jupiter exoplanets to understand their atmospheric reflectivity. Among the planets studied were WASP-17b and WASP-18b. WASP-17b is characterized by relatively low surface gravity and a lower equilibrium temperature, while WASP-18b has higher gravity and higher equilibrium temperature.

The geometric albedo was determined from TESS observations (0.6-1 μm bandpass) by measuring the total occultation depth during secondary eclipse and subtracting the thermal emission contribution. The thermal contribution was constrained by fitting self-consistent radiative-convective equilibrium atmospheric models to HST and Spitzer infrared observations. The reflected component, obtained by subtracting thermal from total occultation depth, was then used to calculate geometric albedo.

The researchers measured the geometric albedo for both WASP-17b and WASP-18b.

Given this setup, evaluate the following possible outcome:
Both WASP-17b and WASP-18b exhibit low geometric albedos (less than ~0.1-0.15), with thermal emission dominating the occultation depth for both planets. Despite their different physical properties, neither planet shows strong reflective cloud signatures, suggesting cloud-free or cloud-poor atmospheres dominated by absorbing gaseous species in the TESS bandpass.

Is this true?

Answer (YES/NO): NO